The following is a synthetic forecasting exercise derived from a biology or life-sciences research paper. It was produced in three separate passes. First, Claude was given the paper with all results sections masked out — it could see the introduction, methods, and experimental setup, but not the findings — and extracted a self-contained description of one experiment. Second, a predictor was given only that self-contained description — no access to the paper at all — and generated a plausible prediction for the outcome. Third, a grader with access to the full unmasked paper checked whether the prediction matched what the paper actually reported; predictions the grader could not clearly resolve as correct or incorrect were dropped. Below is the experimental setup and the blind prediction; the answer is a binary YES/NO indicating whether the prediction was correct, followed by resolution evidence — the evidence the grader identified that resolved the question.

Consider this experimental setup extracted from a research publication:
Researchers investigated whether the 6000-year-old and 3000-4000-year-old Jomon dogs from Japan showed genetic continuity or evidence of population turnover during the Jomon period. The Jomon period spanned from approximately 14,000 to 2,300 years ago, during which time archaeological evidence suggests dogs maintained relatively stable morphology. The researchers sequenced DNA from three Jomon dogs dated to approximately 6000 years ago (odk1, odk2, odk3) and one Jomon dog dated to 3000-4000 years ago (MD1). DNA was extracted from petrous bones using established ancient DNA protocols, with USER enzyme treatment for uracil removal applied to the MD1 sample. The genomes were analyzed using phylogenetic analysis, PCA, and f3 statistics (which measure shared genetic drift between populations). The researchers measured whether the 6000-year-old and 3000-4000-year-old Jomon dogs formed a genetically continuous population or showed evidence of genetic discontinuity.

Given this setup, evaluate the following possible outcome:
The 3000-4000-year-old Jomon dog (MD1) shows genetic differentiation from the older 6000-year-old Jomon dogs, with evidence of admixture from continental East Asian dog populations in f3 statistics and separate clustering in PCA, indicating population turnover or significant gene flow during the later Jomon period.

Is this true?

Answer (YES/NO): NO